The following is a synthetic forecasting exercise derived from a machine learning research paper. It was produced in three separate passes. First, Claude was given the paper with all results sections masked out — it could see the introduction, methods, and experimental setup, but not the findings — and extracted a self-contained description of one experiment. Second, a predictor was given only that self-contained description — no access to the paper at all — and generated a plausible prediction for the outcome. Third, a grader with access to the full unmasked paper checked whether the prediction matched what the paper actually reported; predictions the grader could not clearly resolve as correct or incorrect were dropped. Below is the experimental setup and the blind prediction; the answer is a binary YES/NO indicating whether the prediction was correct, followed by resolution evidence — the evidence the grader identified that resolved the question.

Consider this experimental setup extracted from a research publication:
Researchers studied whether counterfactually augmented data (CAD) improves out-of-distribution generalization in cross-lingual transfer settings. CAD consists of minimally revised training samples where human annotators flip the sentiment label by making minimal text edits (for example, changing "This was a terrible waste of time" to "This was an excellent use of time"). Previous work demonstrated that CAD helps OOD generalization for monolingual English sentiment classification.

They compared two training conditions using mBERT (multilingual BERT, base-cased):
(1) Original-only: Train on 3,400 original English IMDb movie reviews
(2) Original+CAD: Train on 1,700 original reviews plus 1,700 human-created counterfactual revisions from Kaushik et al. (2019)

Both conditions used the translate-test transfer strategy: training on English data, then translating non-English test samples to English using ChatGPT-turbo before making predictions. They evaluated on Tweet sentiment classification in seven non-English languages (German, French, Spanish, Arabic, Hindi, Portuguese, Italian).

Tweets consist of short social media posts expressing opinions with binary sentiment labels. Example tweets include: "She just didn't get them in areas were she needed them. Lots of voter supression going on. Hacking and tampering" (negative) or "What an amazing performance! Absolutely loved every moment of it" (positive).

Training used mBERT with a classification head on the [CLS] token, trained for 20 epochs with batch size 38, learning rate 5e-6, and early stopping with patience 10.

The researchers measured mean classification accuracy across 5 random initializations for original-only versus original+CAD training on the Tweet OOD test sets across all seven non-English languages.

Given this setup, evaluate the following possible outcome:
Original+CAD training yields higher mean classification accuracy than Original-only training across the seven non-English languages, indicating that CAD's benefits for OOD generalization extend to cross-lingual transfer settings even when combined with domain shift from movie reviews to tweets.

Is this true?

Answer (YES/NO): YES